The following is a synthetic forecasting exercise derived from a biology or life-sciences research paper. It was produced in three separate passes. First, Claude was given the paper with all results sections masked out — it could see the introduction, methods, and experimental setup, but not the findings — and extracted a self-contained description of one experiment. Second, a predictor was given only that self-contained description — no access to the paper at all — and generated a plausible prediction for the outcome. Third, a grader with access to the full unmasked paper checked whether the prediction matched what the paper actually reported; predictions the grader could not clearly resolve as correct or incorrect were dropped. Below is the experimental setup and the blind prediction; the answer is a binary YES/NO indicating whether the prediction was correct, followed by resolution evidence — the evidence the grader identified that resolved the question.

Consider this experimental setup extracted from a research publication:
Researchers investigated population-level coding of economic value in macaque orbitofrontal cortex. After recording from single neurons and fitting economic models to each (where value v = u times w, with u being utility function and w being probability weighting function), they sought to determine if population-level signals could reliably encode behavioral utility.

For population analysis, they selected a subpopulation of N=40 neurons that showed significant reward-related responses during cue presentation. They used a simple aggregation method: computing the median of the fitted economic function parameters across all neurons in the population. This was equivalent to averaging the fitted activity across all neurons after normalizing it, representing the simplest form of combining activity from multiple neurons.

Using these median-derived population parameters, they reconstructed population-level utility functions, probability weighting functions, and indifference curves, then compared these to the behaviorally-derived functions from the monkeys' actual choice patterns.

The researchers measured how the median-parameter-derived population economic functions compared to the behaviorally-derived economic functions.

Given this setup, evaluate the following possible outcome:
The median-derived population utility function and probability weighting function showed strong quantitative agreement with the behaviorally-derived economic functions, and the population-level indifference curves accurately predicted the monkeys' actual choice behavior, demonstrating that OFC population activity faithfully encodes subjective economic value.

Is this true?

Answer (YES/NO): YES